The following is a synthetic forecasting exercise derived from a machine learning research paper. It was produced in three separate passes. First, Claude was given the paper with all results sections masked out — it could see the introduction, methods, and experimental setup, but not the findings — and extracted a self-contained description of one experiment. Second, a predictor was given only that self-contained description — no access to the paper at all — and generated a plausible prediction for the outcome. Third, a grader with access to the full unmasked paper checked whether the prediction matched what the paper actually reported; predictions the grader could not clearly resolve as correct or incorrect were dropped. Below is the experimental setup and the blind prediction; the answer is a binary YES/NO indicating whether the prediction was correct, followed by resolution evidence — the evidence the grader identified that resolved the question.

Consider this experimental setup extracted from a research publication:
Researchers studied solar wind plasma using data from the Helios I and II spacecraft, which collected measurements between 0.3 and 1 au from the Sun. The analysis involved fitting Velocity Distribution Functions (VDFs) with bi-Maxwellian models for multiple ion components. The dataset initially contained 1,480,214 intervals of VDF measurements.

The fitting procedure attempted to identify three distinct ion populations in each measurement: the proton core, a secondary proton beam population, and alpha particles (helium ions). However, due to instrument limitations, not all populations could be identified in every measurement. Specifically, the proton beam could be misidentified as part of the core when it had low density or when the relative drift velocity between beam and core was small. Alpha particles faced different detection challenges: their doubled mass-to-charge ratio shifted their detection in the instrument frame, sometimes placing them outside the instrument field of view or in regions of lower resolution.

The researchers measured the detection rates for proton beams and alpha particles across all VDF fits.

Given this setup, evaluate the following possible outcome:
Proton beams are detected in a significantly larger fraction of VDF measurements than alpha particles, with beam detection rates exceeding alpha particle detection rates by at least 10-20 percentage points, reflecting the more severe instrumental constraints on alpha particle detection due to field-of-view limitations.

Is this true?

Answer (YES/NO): NO